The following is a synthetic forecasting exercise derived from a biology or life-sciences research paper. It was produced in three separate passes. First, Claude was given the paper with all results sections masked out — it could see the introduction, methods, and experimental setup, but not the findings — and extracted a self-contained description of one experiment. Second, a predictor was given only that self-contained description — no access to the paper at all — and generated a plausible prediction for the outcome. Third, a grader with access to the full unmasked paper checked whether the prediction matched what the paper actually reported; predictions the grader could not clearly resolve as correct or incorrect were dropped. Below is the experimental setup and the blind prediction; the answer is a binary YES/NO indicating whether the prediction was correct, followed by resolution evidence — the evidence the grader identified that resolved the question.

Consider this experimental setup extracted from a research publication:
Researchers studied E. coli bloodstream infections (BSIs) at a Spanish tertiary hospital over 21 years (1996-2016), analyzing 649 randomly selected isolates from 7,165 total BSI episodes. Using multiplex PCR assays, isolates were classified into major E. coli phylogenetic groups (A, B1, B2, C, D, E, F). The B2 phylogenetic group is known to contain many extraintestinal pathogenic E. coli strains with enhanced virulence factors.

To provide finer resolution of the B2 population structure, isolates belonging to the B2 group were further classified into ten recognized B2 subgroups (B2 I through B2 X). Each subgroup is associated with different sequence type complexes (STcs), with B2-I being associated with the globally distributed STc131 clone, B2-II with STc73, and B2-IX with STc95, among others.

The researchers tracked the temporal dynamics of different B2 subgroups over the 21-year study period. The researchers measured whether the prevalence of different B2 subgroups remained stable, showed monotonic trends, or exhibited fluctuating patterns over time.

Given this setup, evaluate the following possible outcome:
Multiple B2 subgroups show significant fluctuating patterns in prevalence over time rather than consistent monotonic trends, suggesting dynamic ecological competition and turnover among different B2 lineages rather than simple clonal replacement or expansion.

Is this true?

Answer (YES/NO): YES